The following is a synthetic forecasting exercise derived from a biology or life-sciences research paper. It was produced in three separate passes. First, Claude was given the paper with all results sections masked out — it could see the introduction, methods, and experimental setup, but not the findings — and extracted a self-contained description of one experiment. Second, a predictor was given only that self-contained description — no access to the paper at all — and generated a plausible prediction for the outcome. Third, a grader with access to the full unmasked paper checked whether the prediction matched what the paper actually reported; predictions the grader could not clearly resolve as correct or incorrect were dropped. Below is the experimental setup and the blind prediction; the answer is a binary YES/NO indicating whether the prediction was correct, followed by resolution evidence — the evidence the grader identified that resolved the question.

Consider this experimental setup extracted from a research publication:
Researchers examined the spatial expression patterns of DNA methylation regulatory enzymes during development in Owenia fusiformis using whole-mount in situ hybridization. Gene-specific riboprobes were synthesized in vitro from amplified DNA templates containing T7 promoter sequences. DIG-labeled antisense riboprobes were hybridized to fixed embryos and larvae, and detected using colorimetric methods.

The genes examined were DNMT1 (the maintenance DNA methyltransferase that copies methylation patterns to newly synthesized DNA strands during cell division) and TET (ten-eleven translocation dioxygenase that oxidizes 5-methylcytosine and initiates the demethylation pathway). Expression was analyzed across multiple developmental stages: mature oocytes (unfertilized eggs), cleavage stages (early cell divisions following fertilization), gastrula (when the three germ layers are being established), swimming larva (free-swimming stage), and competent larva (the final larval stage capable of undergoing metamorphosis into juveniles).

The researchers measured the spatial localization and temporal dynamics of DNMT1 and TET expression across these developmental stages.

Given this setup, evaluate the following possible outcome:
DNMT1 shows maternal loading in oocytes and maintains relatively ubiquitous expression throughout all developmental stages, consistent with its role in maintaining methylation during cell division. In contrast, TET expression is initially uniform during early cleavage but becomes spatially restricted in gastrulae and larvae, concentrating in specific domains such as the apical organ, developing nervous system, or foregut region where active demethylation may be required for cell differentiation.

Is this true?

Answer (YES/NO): NO